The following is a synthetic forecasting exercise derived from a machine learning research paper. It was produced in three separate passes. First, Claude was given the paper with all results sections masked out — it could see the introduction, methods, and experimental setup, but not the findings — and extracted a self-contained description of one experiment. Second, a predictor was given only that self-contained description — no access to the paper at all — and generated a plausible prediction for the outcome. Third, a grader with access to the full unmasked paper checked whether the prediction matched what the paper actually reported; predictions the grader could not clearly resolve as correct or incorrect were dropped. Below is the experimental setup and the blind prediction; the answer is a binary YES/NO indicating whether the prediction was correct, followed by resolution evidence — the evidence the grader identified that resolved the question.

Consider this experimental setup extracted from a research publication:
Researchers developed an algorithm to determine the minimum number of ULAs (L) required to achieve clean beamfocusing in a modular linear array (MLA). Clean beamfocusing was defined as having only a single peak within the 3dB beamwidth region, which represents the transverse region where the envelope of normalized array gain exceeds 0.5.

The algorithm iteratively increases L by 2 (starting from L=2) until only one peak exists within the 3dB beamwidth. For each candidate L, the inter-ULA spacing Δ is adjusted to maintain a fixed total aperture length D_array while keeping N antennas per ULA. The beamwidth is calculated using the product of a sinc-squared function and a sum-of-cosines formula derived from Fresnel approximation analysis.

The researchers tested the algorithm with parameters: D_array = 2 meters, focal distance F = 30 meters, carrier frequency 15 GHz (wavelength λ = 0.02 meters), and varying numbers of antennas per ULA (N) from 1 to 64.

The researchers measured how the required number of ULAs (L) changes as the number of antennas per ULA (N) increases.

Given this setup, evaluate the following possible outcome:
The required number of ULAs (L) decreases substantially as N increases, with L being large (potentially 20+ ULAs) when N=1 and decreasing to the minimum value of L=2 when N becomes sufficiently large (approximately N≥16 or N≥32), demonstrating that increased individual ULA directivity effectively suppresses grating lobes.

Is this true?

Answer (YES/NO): NO